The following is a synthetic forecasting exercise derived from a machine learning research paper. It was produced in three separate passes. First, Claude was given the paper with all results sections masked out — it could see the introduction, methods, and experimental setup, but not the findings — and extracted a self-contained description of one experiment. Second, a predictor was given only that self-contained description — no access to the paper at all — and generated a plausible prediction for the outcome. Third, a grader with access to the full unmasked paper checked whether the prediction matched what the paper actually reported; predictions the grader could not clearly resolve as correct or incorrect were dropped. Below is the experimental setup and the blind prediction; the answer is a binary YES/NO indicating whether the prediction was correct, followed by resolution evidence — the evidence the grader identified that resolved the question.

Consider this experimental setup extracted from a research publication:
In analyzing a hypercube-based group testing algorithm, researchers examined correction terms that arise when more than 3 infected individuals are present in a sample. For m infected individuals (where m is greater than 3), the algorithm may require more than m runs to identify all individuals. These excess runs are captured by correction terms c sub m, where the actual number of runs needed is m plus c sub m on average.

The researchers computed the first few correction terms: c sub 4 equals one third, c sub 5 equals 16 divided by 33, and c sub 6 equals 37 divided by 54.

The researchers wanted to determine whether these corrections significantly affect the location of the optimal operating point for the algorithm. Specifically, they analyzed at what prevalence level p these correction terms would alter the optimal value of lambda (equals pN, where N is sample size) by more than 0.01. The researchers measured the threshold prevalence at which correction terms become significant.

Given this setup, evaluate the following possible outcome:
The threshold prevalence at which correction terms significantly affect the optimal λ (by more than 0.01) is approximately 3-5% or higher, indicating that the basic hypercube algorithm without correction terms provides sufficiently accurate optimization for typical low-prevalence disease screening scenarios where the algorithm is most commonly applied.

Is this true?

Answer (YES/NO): NO